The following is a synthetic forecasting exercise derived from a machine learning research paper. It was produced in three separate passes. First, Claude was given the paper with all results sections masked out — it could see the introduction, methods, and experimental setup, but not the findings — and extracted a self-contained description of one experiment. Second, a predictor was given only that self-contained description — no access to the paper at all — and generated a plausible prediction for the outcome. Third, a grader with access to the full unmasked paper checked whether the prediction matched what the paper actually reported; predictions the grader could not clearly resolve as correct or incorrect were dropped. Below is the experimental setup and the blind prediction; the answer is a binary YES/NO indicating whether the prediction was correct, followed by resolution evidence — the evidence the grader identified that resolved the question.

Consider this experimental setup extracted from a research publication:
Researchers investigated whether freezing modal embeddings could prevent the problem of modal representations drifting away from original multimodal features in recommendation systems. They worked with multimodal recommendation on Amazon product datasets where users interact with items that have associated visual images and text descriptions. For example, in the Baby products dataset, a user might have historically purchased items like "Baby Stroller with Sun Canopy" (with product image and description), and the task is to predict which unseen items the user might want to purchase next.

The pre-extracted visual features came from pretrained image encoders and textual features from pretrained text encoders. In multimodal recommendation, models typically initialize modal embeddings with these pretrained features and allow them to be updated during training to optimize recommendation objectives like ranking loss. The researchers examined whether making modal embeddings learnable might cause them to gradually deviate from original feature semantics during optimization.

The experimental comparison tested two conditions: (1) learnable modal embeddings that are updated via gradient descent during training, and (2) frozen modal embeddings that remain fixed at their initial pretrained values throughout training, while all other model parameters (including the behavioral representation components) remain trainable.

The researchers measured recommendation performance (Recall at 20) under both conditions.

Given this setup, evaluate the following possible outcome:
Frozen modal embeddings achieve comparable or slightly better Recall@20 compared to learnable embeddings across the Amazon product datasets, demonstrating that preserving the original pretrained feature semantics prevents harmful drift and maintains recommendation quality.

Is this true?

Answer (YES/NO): NO